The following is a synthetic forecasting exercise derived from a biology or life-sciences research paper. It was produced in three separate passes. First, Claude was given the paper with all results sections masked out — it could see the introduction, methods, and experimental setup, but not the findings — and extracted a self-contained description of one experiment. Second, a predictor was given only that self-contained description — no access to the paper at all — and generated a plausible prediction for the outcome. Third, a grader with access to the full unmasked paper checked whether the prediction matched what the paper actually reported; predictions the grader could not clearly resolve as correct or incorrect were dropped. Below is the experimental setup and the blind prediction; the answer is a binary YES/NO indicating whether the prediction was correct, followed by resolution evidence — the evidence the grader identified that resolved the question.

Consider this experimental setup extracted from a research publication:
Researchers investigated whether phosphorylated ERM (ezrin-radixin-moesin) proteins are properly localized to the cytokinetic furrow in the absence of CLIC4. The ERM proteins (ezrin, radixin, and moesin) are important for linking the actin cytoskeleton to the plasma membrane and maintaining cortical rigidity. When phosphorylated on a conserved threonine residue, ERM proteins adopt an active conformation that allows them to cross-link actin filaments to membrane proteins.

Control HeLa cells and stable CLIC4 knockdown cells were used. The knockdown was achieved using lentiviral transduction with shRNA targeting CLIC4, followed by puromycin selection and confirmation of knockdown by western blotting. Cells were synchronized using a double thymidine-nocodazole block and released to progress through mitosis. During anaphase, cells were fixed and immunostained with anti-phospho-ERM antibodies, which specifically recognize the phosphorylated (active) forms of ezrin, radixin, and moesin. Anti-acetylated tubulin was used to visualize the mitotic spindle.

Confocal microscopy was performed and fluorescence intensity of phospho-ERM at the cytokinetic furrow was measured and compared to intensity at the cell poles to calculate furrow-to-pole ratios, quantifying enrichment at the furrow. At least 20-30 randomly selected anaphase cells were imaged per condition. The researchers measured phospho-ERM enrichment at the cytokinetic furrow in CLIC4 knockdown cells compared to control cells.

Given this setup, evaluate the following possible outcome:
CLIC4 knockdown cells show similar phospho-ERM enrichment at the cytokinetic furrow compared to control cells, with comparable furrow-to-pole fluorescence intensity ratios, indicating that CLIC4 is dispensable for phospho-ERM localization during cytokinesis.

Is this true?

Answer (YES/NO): NO